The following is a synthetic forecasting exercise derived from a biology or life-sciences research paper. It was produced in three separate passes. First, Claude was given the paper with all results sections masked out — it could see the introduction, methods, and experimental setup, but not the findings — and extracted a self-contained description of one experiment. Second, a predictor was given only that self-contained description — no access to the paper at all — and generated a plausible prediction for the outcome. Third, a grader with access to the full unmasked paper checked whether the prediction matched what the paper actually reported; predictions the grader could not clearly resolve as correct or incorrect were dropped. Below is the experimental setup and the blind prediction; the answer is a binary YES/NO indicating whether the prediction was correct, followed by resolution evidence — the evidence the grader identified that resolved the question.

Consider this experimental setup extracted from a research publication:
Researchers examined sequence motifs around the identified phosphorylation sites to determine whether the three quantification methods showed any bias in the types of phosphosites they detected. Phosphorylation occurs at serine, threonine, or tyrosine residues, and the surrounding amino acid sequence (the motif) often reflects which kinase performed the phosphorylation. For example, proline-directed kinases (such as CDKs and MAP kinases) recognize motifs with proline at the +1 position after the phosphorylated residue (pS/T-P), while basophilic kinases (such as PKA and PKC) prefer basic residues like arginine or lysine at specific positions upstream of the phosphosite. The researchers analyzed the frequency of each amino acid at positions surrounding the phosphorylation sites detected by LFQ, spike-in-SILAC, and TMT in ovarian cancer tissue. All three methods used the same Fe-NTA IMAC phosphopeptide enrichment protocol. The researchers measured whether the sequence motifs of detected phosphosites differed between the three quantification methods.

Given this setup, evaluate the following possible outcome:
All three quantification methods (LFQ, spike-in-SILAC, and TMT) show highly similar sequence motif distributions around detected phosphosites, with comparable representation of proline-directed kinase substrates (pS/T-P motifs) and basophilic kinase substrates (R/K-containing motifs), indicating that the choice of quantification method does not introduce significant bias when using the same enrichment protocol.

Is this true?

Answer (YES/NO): NO